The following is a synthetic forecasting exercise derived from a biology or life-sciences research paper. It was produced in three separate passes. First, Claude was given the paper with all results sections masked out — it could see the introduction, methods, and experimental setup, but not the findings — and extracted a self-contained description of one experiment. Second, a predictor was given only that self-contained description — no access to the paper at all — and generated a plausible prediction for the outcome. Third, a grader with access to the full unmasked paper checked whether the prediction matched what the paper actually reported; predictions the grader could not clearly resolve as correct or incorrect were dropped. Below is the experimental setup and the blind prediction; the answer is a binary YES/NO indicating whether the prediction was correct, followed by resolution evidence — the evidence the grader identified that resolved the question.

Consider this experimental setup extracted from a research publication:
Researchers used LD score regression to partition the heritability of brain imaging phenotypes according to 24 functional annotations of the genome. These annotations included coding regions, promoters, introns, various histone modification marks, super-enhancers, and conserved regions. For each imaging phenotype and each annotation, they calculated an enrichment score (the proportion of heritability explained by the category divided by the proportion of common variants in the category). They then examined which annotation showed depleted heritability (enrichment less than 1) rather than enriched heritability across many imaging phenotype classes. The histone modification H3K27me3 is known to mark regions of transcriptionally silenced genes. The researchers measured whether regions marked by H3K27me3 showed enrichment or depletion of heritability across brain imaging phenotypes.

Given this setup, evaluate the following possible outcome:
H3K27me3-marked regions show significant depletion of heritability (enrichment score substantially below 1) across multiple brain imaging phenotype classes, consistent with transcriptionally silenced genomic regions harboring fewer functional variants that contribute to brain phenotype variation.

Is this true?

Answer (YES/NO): YES